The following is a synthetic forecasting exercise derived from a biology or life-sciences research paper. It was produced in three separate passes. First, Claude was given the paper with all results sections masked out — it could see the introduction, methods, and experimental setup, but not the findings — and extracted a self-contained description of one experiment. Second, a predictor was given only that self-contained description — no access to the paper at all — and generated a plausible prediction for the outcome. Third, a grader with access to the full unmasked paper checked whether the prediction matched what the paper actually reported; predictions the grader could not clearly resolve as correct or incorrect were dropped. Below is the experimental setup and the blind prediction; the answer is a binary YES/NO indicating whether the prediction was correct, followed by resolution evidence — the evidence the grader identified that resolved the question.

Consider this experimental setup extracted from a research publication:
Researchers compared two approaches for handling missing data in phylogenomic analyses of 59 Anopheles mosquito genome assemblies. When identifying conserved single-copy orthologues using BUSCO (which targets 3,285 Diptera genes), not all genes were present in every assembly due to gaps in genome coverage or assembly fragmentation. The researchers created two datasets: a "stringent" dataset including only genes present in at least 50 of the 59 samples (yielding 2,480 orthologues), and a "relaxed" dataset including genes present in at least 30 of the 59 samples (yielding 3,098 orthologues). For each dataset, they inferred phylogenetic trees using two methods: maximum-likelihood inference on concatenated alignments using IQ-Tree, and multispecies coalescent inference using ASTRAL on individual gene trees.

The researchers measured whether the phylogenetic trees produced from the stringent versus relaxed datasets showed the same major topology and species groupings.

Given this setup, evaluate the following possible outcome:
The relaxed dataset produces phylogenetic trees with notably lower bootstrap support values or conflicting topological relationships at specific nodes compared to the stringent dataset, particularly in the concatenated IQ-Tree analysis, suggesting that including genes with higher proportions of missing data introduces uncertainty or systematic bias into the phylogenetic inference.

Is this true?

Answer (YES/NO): NO